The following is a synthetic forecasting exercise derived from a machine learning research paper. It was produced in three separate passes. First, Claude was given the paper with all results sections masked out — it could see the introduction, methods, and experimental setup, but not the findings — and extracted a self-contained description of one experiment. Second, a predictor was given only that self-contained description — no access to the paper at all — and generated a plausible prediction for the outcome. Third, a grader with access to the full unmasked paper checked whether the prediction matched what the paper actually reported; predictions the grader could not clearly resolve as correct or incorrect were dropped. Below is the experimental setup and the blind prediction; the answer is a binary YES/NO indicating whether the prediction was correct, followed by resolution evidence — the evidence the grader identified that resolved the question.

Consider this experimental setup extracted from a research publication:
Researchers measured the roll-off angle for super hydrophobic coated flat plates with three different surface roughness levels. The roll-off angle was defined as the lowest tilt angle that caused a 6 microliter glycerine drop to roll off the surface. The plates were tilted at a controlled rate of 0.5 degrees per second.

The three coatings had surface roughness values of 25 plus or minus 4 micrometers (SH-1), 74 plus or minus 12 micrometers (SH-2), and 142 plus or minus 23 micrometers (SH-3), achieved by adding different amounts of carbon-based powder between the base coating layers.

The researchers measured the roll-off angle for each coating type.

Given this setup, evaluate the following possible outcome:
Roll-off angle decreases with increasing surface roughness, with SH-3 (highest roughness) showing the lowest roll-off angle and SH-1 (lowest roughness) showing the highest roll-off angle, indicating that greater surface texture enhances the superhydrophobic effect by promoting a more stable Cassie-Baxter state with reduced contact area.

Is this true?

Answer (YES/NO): NO